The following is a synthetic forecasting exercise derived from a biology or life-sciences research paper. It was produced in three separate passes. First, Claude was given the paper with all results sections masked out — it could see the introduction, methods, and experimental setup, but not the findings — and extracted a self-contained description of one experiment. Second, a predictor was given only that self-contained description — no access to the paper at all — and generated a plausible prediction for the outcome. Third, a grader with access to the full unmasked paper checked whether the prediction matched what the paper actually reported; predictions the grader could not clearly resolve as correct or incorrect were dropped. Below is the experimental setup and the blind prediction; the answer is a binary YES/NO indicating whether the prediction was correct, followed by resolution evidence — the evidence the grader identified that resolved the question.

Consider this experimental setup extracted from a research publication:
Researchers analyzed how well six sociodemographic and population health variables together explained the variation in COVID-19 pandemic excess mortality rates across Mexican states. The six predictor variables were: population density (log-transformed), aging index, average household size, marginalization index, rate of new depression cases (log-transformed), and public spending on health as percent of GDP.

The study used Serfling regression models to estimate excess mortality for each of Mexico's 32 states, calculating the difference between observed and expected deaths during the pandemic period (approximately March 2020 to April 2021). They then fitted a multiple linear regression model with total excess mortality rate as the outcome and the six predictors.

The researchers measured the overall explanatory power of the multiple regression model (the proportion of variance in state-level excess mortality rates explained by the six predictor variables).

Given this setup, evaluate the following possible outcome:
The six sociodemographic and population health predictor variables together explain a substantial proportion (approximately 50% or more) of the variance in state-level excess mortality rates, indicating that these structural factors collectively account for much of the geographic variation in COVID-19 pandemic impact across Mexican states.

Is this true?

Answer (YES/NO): YES